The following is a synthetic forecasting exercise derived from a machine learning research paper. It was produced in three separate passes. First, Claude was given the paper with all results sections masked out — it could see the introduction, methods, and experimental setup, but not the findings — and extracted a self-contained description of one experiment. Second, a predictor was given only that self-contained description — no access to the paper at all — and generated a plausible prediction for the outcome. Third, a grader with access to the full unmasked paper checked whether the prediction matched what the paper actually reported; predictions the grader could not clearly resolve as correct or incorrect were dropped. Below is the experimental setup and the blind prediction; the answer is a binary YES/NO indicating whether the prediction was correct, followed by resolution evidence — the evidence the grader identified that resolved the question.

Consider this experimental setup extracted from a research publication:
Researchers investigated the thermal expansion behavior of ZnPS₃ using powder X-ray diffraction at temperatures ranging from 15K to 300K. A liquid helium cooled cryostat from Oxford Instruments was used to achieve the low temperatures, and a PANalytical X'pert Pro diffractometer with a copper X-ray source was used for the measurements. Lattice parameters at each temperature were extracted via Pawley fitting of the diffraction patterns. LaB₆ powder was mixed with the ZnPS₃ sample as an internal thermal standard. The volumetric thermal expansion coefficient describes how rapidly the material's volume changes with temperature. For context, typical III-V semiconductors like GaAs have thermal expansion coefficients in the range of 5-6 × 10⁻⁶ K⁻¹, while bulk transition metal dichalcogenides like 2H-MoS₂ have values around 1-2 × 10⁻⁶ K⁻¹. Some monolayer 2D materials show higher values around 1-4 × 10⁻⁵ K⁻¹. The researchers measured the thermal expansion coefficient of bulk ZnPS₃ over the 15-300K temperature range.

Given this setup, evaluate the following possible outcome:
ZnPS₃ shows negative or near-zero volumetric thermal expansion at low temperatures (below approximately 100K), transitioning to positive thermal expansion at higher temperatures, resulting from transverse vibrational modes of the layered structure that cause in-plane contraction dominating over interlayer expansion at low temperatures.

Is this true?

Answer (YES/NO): NO